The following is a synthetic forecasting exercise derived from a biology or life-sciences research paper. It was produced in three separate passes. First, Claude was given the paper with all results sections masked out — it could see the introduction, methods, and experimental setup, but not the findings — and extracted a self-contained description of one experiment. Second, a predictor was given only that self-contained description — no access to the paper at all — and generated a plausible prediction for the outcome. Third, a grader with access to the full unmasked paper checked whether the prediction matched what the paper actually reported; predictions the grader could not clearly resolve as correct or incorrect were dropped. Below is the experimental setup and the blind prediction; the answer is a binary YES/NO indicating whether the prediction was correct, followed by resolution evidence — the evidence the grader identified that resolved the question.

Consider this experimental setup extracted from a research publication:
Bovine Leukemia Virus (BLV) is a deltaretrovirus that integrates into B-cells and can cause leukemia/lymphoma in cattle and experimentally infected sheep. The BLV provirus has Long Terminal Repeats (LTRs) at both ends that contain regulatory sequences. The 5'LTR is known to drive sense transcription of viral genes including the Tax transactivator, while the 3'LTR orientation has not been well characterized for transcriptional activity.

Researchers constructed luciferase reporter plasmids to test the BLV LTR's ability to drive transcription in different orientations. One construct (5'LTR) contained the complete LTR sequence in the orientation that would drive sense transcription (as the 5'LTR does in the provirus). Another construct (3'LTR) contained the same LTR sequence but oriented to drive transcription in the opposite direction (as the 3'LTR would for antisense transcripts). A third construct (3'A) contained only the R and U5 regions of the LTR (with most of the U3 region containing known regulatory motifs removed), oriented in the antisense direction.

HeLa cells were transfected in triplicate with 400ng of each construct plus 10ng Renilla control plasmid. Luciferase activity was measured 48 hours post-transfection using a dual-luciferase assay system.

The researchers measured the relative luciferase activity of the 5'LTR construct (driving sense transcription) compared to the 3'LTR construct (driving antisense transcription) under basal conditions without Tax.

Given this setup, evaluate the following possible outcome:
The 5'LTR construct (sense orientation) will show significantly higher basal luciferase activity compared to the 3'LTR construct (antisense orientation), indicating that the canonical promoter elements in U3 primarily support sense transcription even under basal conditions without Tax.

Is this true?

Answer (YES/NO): NO